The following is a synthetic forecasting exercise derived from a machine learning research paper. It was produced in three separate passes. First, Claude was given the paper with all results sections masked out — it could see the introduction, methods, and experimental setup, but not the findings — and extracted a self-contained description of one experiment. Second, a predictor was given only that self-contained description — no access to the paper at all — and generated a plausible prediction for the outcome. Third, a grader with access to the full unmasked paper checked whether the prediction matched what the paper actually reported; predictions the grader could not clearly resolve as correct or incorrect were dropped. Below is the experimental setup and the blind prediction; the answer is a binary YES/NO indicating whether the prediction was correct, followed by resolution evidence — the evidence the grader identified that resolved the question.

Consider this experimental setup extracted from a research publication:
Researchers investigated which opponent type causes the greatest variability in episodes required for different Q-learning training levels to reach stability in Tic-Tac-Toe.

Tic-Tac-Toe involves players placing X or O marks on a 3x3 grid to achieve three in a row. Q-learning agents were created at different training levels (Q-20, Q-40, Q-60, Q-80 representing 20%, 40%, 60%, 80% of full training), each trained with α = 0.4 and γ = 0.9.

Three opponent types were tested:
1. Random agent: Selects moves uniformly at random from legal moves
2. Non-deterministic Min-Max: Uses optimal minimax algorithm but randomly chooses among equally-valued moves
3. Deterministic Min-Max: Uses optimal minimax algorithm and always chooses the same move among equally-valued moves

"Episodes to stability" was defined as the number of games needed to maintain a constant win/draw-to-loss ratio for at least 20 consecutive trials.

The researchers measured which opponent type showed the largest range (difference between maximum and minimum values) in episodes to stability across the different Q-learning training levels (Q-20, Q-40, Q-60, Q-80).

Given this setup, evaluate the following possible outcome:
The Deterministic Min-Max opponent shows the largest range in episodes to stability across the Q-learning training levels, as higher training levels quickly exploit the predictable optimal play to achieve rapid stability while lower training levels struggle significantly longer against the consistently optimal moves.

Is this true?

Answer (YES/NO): NO